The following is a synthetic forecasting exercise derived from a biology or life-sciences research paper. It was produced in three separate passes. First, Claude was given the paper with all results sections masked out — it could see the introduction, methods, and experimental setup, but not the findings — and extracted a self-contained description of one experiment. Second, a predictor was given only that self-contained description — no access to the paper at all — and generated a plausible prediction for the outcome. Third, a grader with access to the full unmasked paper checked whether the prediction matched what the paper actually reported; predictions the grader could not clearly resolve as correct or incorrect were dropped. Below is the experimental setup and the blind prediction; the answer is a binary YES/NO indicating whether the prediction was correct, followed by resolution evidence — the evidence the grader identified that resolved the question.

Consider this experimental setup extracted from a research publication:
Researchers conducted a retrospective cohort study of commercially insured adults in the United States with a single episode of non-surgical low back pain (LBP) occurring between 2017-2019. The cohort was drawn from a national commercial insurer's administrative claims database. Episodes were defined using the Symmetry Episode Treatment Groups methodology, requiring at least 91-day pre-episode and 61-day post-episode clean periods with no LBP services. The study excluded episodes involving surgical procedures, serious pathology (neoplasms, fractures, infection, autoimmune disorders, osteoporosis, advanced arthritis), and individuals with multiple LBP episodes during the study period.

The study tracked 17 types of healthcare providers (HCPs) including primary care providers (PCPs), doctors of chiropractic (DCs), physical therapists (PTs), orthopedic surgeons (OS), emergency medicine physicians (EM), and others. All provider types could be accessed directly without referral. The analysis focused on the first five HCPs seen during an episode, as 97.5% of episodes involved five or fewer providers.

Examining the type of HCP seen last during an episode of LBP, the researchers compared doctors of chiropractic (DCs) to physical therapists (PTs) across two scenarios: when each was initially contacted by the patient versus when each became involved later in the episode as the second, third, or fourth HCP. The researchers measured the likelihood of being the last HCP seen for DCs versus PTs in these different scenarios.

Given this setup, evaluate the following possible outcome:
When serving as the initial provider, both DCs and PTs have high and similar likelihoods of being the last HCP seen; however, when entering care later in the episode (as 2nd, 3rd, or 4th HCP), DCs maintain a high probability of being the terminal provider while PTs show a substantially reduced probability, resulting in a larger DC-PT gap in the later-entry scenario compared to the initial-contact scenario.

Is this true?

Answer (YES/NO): NO